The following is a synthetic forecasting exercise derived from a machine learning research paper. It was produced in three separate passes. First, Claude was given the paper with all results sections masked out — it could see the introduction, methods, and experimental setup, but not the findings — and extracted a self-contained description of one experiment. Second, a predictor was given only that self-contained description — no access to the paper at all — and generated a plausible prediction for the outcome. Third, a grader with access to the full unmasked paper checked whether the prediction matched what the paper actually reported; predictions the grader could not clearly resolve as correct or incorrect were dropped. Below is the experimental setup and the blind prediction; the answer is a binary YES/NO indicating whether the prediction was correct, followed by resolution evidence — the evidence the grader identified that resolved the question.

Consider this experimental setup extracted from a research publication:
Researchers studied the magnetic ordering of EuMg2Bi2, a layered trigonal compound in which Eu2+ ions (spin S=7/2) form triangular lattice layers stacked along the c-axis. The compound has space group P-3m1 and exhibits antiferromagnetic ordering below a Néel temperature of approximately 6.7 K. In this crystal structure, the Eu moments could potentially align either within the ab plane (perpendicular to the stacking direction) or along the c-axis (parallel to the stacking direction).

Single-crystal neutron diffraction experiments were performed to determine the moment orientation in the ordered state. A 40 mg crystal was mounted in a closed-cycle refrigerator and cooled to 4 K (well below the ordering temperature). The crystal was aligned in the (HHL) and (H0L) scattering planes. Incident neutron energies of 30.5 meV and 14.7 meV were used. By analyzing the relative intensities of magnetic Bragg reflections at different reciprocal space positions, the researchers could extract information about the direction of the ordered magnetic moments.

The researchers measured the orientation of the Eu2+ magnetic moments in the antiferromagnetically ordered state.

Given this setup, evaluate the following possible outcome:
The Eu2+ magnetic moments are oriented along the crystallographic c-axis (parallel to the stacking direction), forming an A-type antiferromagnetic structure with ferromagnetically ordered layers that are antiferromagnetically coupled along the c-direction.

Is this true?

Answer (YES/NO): NO